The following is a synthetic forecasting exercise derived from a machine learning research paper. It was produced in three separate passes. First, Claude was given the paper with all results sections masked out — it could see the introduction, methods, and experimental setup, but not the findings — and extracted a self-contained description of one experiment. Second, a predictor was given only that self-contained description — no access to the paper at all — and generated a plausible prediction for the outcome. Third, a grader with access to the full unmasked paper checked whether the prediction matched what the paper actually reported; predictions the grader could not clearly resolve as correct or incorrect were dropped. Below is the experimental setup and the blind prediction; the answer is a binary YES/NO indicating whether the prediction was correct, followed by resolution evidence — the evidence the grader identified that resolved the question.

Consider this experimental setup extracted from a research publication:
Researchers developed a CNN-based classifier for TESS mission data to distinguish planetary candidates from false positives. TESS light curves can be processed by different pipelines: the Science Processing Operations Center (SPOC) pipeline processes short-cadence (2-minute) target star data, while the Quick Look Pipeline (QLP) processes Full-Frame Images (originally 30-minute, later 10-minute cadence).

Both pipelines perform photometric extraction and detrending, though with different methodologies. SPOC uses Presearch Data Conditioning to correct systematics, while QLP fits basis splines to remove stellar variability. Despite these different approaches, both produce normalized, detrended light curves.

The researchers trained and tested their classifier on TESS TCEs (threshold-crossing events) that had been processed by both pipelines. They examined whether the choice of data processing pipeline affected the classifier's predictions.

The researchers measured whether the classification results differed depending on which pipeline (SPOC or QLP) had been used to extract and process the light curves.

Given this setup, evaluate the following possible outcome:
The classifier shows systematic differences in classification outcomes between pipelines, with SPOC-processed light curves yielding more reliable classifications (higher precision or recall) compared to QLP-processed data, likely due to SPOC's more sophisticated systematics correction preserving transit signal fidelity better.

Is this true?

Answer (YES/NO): NO